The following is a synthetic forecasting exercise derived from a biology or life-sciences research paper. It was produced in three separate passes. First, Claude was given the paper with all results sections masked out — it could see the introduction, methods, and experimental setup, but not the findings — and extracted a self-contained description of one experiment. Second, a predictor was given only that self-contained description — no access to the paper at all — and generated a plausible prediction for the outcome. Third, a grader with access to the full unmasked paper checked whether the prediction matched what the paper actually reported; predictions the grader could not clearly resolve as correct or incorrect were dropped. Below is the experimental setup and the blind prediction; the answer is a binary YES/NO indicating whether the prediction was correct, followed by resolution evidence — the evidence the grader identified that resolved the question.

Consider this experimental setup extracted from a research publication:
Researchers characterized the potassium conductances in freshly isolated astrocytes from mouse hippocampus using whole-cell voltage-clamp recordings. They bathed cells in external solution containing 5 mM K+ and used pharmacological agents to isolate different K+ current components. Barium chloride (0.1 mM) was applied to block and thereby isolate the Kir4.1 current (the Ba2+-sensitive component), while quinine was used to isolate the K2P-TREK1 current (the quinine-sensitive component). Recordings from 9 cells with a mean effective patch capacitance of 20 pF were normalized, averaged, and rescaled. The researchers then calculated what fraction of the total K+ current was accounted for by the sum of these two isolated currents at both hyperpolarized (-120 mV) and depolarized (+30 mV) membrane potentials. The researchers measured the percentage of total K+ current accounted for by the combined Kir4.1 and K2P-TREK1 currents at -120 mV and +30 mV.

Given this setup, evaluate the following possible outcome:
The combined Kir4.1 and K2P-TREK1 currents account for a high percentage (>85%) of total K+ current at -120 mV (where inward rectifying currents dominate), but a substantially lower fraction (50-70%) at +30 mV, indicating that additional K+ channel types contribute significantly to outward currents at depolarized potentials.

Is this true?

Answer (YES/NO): NO